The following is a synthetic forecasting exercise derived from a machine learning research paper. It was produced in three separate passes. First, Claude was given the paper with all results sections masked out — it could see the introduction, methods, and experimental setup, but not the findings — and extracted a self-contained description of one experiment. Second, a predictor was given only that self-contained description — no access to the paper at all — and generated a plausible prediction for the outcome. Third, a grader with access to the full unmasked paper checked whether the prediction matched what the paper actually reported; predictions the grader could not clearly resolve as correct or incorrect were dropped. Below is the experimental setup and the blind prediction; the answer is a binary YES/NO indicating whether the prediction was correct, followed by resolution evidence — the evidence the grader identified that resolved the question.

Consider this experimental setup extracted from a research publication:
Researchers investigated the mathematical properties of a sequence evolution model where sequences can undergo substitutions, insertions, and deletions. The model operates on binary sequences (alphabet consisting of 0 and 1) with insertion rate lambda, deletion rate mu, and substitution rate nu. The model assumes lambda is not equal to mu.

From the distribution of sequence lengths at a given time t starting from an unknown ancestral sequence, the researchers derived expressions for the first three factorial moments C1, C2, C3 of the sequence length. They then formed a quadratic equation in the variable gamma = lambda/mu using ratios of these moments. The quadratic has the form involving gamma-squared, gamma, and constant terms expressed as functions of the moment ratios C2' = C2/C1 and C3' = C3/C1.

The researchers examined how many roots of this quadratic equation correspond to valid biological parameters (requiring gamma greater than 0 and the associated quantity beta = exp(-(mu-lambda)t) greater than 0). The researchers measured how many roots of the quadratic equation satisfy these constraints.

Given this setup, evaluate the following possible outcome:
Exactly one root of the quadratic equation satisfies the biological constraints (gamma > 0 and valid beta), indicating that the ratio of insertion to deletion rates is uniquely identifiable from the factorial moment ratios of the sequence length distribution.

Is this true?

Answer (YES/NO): YES